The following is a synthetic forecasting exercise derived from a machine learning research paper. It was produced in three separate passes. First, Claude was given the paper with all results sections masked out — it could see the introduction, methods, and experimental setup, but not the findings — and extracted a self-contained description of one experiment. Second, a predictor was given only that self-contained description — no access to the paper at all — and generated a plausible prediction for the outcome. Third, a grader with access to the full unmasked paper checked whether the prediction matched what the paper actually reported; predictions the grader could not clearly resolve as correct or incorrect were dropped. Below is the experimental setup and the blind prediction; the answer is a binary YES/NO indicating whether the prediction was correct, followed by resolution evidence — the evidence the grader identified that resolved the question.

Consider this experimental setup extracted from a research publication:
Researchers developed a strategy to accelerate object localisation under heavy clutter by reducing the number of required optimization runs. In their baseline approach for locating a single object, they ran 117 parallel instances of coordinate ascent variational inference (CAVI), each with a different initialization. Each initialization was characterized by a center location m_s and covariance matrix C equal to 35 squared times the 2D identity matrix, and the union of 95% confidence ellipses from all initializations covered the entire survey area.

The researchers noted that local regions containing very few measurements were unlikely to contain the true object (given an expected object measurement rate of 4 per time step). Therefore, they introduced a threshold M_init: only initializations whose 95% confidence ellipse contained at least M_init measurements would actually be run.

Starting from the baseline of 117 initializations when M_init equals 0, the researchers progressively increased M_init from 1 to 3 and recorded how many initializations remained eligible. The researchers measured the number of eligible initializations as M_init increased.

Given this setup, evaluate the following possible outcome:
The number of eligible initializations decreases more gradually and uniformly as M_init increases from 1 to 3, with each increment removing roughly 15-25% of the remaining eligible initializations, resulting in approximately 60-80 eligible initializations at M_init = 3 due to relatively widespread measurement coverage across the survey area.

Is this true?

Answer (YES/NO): NO